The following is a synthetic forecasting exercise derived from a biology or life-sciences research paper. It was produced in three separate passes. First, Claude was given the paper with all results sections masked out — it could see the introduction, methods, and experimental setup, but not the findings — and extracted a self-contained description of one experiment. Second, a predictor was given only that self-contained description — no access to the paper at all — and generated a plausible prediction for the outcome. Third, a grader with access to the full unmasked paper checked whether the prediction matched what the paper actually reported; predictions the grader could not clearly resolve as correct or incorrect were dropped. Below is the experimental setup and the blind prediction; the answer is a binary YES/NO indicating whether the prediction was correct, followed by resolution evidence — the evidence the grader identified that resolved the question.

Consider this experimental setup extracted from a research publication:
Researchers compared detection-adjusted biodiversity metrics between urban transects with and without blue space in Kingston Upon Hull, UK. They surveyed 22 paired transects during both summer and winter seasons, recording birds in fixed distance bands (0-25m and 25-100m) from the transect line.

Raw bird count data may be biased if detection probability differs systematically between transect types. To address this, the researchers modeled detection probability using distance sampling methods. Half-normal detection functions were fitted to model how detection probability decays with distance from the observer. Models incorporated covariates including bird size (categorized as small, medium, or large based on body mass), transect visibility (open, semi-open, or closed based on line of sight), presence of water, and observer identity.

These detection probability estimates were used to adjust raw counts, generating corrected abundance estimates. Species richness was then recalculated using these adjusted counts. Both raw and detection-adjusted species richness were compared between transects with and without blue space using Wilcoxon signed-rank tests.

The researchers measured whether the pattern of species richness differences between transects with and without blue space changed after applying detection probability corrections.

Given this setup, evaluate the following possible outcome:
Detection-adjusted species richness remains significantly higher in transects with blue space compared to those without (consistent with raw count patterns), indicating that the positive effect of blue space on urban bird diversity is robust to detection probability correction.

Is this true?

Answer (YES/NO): YES